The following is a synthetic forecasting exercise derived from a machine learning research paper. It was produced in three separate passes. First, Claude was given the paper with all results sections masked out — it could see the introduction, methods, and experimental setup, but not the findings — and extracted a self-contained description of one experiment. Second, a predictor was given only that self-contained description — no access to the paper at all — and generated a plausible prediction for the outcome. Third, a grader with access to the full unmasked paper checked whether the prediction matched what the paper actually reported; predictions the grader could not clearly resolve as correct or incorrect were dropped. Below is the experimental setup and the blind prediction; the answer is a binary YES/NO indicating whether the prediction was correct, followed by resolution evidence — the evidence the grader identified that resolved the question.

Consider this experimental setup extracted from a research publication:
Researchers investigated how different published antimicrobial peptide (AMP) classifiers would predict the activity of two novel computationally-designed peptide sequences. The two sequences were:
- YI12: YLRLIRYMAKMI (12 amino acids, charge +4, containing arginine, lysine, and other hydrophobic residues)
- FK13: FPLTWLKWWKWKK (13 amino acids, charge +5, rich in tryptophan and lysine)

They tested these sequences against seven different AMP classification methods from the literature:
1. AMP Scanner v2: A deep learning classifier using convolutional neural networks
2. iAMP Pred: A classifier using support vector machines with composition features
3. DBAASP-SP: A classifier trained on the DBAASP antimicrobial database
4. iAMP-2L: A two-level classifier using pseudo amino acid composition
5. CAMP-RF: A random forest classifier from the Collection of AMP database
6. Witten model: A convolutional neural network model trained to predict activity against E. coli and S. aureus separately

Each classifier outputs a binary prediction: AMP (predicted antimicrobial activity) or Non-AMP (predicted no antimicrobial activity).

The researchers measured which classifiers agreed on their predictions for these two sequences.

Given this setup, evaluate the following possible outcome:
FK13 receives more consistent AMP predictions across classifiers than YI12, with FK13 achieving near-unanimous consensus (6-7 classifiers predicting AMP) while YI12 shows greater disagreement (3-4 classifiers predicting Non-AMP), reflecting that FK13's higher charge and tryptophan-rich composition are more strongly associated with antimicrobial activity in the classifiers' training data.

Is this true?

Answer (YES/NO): NO